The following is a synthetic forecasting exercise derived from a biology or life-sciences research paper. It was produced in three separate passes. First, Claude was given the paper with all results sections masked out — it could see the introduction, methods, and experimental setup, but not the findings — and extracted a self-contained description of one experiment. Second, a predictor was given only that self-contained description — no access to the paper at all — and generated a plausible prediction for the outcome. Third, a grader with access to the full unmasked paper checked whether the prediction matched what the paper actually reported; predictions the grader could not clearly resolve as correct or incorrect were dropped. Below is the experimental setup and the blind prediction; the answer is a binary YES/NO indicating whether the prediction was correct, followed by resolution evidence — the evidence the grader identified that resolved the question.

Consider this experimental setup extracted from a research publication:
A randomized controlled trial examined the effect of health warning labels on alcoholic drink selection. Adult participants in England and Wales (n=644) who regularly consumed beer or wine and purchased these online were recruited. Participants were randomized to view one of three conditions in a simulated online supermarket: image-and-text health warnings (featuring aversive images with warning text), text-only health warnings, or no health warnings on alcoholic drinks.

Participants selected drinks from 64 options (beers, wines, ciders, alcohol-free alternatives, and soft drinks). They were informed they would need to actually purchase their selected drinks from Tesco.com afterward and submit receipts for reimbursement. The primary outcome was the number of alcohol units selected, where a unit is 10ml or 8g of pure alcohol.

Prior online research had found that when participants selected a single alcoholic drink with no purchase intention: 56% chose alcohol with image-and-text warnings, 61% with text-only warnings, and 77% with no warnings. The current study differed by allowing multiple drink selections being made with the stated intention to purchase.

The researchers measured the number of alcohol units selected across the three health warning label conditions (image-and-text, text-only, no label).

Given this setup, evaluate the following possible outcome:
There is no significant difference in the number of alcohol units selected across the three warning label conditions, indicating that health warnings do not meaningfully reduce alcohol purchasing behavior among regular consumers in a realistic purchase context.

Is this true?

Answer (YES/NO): YES